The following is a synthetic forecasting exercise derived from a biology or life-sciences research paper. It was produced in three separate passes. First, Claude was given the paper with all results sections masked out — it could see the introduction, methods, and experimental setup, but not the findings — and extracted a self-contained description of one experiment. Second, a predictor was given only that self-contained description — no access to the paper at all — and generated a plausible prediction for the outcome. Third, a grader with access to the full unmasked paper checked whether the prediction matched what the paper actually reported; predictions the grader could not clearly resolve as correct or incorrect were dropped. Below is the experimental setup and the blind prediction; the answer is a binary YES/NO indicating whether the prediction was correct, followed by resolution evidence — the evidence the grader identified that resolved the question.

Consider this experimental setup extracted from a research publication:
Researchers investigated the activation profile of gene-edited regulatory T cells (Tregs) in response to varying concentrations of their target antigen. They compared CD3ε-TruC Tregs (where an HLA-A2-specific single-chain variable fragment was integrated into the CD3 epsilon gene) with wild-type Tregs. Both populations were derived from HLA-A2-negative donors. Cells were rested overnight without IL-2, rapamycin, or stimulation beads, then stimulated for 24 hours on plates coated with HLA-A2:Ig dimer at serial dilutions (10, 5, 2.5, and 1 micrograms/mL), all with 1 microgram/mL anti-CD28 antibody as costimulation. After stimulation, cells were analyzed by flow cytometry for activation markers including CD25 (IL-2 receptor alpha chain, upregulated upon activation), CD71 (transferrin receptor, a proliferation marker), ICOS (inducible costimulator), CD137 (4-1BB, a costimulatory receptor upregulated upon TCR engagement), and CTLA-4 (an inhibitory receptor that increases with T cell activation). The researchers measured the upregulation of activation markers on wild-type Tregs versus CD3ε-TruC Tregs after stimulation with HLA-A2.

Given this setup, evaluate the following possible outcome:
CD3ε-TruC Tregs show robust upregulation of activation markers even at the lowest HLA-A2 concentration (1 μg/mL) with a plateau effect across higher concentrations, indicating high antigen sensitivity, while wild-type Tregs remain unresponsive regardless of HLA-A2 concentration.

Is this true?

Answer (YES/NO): NO